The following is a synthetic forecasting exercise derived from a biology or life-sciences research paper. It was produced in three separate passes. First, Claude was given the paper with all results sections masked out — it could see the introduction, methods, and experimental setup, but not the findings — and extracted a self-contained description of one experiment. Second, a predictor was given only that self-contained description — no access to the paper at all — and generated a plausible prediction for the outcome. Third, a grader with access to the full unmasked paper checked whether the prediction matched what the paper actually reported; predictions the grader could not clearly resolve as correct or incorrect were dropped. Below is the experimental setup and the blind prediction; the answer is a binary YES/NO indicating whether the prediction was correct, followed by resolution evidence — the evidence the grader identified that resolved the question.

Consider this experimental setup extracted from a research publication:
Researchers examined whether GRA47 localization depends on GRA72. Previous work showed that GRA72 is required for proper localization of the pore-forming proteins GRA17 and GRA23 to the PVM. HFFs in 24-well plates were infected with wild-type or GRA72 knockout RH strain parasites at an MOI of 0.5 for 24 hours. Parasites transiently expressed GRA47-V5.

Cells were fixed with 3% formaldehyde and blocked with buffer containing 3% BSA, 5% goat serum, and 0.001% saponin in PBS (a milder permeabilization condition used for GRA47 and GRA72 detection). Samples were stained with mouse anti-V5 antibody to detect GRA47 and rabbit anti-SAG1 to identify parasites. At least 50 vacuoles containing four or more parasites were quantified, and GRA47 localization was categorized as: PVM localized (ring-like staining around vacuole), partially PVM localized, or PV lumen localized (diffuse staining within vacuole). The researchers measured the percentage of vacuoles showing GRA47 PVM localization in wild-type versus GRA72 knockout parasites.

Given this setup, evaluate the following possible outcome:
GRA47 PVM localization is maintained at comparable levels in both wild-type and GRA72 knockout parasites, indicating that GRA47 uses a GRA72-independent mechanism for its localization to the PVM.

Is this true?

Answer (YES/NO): YES